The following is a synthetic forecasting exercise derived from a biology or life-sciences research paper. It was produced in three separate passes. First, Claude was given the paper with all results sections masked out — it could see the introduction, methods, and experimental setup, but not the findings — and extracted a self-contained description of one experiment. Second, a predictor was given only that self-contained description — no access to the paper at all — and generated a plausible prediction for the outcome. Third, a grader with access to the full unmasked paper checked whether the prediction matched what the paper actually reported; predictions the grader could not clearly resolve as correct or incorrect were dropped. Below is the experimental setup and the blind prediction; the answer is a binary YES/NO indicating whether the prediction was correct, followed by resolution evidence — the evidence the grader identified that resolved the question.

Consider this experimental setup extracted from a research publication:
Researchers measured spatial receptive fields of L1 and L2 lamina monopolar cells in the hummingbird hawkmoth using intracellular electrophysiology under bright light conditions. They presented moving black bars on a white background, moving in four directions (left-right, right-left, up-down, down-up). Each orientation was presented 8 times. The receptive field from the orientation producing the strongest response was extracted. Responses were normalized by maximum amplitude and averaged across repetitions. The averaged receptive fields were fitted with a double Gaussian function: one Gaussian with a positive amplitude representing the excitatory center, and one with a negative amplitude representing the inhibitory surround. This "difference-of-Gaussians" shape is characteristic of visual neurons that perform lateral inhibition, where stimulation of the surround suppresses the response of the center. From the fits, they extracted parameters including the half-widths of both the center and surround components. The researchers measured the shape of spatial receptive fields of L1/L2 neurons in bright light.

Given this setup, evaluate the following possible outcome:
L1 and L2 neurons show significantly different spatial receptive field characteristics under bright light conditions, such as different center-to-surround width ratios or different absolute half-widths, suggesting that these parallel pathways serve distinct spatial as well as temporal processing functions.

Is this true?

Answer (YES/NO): NO